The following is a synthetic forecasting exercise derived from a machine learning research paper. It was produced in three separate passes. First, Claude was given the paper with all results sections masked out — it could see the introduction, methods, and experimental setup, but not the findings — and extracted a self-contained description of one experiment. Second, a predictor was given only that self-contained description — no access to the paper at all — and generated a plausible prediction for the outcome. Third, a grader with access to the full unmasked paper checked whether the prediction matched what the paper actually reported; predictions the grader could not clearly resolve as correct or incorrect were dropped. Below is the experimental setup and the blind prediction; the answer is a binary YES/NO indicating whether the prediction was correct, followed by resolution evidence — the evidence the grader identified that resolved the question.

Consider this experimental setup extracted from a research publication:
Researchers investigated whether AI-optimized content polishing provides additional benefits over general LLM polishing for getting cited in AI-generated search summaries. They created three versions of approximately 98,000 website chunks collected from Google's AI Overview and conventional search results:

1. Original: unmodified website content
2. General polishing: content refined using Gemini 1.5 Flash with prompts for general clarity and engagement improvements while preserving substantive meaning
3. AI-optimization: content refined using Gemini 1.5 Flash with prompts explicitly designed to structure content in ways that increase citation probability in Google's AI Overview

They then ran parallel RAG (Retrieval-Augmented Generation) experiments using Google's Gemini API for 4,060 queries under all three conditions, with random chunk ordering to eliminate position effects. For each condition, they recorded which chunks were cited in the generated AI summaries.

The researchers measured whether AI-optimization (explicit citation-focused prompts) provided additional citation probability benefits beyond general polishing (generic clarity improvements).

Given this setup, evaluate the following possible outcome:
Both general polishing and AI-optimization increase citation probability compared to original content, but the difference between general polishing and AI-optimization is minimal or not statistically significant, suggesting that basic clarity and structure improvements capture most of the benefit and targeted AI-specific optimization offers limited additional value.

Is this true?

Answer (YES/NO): NO